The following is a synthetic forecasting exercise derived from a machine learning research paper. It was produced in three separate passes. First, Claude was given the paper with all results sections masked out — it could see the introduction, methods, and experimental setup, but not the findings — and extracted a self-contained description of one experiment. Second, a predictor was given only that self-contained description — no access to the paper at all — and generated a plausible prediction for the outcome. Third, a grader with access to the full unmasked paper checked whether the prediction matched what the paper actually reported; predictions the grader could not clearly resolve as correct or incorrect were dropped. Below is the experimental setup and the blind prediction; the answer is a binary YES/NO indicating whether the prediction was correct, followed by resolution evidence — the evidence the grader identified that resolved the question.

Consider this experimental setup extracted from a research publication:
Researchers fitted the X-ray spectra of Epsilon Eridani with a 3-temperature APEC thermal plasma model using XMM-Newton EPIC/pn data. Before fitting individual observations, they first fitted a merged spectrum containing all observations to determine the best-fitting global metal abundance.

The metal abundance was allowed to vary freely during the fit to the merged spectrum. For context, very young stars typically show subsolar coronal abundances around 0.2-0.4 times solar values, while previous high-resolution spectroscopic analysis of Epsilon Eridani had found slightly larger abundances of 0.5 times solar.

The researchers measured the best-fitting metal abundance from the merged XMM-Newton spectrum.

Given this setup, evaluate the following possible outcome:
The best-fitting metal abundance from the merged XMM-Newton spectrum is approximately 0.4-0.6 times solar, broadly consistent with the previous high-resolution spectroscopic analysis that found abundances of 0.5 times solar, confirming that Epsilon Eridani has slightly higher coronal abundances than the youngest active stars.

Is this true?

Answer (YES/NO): NO